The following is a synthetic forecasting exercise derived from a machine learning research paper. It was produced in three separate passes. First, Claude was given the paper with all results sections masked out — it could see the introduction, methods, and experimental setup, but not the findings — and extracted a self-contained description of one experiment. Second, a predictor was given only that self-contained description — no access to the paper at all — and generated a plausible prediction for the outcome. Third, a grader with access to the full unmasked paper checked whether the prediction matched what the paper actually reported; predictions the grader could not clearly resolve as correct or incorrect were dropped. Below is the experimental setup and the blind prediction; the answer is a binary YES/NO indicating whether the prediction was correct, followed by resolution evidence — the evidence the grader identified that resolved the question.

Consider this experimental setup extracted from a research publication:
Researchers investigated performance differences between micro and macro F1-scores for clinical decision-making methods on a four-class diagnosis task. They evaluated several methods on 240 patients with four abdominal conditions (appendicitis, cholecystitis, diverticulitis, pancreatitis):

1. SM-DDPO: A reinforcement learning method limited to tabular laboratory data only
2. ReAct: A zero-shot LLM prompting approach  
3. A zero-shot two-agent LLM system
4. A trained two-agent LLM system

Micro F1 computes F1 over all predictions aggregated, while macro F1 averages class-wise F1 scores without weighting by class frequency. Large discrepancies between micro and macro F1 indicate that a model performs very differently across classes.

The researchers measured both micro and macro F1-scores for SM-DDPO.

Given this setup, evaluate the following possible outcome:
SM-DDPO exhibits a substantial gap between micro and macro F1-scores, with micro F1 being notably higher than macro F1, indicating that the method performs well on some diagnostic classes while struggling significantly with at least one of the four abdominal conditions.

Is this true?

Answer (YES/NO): YES